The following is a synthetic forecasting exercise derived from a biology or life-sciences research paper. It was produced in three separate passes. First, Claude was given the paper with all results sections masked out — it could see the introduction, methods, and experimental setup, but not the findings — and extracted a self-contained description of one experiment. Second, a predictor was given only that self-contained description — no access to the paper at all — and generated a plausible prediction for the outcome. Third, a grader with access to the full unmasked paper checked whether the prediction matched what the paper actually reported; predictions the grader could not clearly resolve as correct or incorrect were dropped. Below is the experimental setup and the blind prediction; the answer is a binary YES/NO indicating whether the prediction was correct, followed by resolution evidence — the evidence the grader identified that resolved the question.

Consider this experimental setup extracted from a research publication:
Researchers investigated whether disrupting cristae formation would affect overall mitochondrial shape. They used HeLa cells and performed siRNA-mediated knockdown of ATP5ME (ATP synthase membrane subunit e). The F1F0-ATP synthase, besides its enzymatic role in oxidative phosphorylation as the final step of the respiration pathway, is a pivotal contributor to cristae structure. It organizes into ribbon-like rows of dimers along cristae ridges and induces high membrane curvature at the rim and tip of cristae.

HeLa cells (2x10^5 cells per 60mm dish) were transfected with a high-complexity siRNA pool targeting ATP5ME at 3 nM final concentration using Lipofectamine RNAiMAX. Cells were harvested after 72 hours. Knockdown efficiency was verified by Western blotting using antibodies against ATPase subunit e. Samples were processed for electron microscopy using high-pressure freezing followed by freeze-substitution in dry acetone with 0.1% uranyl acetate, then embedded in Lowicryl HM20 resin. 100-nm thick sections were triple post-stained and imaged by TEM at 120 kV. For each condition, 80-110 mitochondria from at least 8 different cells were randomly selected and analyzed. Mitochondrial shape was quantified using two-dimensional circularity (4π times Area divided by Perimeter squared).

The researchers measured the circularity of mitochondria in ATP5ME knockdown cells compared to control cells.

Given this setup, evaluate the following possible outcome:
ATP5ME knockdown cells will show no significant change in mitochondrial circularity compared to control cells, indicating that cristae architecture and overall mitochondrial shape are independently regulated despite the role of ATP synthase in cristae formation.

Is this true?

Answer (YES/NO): NO